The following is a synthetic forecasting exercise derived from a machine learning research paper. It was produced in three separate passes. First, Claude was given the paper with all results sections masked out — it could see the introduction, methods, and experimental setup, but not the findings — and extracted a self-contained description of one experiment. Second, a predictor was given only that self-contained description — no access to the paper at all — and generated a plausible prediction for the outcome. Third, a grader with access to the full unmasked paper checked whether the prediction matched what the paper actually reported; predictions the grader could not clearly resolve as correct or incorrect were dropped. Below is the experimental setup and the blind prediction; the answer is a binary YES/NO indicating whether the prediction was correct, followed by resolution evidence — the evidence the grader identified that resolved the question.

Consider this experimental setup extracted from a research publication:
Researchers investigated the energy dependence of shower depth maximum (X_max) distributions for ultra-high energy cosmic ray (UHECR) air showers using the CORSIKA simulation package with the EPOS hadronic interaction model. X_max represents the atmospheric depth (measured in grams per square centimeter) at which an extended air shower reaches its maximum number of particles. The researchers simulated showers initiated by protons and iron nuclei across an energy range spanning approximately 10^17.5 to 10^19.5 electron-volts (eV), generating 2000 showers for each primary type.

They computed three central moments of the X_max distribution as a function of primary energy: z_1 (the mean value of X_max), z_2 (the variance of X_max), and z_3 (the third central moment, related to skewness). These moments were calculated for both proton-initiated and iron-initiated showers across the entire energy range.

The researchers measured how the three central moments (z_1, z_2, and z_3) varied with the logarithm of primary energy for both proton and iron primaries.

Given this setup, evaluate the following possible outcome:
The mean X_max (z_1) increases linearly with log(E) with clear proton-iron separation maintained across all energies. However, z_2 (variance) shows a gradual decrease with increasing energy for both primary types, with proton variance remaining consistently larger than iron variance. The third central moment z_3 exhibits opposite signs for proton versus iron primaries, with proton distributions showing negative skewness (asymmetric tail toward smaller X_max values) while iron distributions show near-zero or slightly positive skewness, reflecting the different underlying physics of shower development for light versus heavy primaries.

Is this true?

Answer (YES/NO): NO